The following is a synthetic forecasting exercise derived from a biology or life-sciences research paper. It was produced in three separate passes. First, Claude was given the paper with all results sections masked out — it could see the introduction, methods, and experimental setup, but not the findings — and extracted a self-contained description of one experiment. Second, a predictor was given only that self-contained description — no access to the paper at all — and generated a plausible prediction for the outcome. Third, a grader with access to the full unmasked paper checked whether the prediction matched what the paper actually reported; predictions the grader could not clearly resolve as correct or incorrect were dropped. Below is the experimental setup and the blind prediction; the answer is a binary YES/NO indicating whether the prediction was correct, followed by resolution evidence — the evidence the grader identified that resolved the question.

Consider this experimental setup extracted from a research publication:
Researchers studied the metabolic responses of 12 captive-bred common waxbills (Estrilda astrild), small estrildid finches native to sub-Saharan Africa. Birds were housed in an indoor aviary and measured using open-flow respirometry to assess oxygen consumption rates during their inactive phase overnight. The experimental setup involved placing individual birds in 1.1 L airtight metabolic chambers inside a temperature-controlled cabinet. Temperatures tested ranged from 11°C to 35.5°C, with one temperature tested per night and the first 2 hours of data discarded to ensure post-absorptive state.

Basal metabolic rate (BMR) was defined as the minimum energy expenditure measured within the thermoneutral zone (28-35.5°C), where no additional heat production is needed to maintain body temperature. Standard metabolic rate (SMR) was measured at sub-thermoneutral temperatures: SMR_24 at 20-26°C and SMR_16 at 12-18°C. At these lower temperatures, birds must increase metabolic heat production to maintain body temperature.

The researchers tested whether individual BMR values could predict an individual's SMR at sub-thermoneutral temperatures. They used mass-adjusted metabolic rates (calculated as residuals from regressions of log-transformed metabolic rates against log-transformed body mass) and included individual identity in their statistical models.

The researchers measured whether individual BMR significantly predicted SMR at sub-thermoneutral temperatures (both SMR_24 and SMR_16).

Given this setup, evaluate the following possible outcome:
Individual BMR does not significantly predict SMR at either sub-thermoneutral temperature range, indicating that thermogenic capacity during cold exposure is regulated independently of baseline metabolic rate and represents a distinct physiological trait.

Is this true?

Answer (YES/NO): YES